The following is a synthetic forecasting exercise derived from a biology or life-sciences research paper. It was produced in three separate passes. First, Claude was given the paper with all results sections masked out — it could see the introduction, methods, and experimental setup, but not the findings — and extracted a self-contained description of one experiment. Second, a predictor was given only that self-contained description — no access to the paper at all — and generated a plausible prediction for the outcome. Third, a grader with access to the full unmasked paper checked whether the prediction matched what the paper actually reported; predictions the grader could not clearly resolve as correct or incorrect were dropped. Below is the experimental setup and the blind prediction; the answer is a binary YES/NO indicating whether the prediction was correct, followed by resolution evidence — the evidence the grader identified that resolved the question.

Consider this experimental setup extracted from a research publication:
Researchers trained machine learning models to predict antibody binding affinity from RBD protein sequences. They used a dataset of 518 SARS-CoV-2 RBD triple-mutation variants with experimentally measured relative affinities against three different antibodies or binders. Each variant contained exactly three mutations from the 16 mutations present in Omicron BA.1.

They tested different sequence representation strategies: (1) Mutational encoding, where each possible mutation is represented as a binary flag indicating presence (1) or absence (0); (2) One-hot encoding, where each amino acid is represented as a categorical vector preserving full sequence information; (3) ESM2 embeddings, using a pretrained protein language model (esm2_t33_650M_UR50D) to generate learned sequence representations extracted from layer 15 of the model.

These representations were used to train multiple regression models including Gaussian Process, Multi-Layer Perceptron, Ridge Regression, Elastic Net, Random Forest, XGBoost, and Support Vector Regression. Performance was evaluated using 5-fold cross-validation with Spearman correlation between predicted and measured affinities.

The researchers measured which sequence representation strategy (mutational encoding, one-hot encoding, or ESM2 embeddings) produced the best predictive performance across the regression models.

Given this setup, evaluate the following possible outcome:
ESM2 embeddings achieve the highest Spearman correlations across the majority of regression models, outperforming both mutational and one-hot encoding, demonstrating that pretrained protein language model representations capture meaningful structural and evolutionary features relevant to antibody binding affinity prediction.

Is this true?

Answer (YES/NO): NO